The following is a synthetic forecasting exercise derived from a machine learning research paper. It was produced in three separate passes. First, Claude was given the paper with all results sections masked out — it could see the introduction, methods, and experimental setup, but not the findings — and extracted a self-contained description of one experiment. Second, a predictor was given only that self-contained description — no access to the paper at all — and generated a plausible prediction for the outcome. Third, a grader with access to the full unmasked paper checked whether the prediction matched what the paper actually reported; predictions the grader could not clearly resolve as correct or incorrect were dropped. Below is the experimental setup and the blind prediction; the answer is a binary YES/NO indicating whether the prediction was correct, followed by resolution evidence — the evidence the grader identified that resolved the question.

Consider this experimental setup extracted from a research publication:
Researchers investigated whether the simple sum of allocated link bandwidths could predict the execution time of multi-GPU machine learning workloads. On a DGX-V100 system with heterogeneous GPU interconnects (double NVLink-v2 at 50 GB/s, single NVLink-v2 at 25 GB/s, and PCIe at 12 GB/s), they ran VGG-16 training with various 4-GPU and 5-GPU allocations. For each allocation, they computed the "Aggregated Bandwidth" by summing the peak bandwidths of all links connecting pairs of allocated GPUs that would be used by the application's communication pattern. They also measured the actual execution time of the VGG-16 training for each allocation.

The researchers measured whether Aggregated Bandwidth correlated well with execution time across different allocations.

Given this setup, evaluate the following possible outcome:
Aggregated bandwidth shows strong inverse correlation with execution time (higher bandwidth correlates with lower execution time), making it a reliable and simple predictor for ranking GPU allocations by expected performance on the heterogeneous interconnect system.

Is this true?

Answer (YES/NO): NO